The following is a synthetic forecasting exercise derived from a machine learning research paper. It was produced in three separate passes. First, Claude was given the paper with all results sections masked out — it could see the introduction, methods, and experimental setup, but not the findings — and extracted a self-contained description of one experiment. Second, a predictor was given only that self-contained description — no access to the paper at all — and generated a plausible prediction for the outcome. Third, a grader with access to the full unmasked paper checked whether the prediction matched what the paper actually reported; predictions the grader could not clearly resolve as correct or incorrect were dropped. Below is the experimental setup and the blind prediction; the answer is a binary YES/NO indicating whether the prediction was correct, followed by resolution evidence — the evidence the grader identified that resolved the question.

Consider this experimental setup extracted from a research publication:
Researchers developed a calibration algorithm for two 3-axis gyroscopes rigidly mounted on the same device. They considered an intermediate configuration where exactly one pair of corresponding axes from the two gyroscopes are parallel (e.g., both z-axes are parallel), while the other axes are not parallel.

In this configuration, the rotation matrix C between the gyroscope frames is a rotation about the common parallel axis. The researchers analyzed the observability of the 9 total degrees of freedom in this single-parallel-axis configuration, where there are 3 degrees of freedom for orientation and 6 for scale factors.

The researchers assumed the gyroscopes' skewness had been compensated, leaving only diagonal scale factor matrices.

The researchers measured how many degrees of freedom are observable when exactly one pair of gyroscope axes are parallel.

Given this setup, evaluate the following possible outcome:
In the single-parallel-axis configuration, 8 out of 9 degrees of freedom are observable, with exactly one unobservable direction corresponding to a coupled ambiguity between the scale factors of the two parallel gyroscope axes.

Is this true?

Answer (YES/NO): NO